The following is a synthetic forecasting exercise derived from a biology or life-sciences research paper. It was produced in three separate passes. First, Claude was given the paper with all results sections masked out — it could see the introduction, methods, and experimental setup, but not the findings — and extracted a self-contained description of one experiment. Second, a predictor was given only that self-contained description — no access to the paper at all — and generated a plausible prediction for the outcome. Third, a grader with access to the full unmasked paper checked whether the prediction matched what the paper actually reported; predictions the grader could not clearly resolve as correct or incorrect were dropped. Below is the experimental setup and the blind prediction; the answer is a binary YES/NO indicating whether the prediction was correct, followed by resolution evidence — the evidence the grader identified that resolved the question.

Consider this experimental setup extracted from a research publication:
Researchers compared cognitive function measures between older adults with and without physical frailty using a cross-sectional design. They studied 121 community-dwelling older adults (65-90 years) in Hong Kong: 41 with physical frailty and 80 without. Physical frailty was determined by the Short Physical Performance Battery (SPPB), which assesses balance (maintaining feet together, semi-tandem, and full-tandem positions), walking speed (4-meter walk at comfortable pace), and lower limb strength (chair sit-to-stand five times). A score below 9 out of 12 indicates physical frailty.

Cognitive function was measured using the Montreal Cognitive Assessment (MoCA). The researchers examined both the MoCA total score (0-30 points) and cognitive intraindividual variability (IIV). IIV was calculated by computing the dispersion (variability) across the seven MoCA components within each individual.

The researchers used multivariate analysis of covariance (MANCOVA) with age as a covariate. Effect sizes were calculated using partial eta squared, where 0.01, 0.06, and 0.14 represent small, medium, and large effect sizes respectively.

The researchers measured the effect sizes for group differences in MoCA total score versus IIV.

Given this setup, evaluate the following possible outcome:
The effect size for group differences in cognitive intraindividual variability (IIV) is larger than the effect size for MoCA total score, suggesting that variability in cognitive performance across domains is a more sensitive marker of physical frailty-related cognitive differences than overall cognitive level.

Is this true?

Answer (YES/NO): NO